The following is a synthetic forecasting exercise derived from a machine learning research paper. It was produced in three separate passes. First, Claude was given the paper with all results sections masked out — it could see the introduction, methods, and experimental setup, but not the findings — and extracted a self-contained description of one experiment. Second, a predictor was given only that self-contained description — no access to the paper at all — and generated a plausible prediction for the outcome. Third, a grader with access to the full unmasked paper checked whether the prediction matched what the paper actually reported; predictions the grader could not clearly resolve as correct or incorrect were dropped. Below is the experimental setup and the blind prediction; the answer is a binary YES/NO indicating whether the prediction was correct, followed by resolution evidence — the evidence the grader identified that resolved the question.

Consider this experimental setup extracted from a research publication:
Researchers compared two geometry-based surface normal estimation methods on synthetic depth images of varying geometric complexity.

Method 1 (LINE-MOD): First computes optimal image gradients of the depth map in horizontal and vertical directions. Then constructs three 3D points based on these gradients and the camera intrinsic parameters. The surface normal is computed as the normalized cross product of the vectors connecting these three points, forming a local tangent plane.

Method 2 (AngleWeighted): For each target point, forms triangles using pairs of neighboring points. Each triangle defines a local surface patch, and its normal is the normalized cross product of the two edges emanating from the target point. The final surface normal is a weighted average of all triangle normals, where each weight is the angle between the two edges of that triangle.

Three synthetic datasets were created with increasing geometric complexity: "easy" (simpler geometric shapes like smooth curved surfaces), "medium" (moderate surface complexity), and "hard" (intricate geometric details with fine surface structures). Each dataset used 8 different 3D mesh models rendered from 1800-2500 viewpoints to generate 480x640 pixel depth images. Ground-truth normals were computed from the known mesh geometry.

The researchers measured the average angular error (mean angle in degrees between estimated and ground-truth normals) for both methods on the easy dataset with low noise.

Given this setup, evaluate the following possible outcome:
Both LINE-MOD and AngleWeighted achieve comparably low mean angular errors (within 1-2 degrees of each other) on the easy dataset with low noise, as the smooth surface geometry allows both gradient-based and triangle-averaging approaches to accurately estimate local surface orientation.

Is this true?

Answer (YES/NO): NO